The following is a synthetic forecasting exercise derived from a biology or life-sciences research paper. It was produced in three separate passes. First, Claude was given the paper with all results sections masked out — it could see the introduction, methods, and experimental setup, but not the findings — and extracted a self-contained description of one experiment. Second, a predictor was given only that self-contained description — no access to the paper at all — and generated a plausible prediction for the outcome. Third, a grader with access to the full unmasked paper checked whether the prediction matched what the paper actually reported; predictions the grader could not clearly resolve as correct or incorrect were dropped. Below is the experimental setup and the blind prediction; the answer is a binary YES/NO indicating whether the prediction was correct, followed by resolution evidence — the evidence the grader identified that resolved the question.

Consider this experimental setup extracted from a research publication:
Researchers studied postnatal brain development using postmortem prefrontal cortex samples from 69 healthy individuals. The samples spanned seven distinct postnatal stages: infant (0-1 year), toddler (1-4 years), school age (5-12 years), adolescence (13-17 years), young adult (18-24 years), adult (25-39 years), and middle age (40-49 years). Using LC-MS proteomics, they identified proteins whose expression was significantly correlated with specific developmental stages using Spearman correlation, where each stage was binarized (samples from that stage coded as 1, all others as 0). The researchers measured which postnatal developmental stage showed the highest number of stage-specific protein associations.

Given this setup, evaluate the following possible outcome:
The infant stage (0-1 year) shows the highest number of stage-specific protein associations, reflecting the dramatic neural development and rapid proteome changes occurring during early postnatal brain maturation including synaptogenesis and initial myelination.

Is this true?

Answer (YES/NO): NO